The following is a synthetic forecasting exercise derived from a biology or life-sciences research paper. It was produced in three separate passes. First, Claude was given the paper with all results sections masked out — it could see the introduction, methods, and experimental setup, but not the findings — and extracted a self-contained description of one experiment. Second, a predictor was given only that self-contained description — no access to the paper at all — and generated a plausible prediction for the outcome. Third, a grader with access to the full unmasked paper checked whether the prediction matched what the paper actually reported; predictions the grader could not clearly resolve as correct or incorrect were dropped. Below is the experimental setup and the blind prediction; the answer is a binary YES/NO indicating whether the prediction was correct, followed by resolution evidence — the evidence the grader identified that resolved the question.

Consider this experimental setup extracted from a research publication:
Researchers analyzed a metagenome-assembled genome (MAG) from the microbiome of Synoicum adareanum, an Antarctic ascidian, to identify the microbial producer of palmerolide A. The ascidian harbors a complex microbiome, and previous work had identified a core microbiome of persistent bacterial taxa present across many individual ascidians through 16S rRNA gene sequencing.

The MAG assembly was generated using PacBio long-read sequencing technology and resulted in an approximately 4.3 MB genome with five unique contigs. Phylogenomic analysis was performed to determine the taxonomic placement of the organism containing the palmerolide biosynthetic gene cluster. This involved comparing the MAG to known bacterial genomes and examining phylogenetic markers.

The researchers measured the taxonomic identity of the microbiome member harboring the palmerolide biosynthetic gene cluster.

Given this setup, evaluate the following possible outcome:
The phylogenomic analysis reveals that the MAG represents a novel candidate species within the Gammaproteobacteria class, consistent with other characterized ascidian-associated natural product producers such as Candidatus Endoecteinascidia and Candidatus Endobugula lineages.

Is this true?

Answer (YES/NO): NO